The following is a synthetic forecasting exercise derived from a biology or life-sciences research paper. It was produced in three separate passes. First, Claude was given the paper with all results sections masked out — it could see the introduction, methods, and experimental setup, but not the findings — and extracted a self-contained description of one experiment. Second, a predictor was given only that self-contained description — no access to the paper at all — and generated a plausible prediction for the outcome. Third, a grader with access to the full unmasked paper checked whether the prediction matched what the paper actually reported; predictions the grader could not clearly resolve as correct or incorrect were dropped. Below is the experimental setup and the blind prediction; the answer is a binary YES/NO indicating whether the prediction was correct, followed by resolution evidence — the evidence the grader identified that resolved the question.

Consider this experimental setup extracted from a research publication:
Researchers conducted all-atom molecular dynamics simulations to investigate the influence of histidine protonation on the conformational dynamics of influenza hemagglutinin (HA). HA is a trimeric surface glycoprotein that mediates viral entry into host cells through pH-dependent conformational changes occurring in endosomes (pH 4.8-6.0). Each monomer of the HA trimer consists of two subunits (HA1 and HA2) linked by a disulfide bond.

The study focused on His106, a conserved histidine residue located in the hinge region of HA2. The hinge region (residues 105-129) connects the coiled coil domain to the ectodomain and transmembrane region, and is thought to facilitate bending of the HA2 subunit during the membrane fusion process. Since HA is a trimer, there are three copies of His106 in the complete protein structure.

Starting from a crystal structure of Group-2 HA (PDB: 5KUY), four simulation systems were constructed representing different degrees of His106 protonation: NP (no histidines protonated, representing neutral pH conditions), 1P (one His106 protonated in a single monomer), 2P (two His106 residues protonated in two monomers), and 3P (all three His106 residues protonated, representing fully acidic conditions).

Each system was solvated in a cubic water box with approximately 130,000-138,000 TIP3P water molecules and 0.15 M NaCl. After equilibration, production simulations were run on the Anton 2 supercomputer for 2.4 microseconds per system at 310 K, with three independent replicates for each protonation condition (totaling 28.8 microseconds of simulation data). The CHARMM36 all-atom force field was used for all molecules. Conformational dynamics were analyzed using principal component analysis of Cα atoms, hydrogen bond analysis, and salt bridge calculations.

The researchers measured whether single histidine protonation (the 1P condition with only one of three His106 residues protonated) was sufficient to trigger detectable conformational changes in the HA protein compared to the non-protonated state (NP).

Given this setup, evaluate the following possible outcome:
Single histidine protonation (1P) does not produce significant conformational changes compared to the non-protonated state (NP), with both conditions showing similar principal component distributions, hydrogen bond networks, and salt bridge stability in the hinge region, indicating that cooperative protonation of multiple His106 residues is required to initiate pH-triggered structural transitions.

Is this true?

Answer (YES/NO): NO